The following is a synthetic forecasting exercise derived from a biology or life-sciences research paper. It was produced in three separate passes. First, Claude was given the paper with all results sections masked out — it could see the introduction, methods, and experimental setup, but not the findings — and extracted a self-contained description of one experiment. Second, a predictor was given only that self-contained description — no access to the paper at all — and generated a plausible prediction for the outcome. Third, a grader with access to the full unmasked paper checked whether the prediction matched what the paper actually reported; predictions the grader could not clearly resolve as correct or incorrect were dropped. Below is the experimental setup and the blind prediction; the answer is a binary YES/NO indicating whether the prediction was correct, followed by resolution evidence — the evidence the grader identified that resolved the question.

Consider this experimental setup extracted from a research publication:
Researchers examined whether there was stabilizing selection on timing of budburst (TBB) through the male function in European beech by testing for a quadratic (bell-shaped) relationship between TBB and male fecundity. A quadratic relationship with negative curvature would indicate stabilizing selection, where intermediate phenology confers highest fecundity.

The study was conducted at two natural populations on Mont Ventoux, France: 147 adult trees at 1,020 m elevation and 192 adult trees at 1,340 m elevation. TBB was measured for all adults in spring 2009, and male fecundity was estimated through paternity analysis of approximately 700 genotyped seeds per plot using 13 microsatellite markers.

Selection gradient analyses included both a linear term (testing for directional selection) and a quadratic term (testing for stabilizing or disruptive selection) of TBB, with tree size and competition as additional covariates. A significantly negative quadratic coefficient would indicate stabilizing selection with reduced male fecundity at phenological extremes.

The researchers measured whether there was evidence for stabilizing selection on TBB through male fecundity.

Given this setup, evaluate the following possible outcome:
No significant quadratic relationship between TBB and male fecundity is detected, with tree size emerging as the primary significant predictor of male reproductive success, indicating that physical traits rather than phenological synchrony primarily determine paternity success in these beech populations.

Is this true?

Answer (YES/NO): NO